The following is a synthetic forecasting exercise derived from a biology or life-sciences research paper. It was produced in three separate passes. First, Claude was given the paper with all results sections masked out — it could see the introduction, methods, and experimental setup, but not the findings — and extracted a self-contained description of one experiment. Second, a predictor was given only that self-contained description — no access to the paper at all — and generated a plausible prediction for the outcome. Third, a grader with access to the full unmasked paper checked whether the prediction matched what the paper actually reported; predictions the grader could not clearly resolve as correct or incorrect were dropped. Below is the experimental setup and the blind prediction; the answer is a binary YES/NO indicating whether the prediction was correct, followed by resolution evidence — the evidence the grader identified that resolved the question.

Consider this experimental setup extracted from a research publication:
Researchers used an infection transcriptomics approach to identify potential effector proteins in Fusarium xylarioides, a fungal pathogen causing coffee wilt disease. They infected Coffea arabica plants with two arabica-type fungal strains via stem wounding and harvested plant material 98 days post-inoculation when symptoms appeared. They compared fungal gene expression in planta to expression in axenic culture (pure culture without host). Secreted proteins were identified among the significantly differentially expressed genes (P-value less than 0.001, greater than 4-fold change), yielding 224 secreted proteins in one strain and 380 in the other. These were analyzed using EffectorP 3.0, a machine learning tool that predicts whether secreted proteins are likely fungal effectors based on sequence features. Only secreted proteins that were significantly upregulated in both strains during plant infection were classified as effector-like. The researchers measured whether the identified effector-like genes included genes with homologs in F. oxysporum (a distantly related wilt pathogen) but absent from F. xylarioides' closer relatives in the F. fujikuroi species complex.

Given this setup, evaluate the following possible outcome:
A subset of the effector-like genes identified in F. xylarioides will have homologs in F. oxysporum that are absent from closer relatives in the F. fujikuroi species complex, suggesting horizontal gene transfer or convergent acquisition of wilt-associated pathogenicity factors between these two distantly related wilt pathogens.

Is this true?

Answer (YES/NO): YES